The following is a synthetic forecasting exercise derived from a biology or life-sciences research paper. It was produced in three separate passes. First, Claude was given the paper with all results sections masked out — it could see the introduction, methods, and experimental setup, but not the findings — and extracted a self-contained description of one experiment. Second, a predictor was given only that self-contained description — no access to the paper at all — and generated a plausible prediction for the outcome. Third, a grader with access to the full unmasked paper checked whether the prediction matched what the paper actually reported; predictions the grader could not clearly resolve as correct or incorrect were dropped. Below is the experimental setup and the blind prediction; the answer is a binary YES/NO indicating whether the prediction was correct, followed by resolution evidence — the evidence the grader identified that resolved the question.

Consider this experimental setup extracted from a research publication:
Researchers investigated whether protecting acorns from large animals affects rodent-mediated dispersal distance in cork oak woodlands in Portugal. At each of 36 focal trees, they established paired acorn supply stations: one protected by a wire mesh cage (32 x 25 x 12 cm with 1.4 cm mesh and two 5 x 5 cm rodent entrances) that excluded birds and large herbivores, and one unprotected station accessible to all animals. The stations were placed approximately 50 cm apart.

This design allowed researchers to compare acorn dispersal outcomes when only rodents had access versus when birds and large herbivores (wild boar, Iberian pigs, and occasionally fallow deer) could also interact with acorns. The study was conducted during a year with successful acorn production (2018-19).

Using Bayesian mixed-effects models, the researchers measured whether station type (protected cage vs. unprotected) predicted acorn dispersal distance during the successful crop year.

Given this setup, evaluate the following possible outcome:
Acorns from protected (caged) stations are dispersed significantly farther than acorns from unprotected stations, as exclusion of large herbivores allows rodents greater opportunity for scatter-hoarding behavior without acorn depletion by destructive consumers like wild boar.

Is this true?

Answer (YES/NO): YES